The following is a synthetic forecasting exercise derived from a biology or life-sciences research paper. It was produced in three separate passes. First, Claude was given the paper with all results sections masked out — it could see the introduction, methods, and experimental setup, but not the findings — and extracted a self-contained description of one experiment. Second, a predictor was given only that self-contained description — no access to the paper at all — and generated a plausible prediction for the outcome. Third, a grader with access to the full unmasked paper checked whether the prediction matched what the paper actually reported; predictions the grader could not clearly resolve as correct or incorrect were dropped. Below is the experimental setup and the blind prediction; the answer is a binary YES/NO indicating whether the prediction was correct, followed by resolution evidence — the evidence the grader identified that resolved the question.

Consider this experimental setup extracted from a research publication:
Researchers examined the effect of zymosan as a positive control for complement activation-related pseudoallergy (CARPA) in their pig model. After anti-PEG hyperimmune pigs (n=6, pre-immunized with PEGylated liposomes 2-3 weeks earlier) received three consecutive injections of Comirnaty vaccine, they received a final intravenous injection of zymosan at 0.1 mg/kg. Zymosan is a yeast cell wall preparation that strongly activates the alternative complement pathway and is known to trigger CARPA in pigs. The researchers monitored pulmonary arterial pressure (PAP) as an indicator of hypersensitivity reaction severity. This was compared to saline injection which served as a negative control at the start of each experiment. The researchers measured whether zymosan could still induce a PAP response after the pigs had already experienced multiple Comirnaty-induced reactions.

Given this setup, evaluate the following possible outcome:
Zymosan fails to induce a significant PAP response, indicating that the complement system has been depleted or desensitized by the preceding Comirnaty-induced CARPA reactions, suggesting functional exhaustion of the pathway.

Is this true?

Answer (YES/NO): NO